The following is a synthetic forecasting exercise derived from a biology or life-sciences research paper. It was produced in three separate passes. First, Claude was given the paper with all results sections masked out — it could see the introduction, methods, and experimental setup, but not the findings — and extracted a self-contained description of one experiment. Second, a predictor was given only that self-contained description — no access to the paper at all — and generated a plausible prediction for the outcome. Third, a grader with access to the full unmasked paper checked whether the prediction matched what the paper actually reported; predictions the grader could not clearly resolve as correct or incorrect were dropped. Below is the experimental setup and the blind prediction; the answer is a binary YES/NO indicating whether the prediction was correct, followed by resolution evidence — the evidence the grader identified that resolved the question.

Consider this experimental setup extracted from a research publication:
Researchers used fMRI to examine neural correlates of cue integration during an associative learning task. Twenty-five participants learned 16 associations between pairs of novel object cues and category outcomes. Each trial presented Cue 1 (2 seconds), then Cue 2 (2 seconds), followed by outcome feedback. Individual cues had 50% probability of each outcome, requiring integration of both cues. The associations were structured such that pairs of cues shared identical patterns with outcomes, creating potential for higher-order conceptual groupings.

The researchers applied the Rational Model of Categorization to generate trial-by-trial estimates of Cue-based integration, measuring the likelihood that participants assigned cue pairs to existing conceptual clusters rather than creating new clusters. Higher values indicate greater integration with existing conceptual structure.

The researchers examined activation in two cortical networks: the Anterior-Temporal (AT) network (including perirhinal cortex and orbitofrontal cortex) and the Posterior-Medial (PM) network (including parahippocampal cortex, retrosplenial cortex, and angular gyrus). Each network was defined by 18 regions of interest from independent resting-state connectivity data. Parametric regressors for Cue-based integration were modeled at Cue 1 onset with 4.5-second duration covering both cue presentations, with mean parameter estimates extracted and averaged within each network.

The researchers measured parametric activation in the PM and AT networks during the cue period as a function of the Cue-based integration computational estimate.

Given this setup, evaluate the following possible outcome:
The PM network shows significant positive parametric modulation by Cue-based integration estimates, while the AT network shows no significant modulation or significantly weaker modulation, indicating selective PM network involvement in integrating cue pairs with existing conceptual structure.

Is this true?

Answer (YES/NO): NO